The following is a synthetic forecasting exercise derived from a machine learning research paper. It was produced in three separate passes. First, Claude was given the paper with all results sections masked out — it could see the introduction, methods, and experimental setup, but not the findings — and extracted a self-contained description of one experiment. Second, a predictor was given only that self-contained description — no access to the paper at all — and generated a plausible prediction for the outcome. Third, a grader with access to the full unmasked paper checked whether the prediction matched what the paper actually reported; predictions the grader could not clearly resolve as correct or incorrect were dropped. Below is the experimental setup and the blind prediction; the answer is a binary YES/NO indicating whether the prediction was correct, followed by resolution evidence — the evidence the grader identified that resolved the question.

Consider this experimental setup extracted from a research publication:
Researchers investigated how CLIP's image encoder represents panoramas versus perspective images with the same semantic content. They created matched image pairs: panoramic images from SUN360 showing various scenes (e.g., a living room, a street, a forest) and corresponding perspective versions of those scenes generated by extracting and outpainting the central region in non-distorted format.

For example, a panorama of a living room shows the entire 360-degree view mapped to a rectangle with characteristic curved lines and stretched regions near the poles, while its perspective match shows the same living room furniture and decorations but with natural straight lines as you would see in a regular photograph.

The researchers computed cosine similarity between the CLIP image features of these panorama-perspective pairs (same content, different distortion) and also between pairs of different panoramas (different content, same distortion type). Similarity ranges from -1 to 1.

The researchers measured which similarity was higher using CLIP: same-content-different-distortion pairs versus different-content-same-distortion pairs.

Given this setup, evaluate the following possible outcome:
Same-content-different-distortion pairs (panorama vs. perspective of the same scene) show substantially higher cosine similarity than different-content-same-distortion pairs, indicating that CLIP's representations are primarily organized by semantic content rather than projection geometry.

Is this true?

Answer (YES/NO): YES